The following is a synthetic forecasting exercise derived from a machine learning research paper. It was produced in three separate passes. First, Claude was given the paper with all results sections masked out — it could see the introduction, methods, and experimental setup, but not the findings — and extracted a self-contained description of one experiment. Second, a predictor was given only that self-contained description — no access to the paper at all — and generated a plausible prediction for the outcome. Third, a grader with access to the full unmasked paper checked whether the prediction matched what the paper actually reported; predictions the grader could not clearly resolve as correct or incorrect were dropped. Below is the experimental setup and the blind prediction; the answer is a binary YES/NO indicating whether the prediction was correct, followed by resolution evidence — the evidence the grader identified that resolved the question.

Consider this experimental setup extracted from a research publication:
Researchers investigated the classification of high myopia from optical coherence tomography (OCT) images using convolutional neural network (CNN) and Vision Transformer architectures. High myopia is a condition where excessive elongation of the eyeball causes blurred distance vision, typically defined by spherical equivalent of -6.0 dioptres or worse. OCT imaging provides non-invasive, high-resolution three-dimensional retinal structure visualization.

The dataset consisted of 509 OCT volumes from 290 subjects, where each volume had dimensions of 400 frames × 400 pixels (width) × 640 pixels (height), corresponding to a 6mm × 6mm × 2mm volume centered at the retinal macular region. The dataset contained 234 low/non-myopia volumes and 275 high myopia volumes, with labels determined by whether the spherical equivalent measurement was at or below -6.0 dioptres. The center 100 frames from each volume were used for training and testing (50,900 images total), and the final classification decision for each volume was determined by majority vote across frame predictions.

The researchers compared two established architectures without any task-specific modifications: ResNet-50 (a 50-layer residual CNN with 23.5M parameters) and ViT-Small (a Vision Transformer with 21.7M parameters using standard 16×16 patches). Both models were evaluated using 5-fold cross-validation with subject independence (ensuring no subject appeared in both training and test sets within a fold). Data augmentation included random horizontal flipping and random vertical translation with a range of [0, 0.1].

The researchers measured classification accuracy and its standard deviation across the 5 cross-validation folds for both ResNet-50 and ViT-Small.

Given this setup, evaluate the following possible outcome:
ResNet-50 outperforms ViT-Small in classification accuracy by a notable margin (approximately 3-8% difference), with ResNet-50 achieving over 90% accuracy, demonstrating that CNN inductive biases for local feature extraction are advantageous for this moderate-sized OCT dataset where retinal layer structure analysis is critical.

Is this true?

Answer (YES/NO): NO